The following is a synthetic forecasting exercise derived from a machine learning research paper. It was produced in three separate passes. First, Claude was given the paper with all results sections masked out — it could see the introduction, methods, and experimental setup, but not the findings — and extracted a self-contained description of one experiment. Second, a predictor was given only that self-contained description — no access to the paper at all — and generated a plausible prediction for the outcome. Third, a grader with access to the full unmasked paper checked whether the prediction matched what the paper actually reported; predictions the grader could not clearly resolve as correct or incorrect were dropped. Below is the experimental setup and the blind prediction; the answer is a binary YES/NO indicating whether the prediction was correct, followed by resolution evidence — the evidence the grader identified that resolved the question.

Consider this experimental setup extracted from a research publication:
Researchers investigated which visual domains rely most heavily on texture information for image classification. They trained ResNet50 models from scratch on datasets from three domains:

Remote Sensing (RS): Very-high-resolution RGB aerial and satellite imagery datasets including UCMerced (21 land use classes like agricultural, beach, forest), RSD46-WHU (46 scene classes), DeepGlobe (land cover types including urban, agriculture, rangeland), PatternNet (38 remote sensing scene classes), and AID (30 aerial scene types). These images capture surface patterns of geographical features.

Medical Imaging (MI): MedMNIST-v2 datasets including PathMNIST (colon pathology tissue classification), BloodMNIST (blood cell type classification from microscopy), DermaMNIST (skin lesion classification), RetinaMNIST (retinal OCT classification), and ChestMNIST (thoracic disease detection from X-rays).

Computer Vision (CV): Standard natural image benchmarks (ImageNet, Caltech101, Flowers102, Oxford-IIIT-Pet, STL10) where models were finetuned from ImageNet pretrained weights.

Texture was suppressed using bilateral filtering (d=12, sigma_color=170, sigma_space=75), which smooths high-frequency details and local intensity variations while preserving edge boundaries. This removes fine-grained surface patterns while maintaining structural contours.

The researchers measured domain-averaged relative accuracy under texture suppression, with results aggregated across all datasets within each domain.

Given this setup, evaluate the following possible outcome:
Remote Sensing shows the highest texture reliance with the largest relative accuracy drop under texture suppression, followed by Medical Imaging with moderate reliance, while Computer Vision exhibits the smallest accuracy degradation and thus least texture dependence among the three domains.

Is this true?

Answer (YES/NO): YES